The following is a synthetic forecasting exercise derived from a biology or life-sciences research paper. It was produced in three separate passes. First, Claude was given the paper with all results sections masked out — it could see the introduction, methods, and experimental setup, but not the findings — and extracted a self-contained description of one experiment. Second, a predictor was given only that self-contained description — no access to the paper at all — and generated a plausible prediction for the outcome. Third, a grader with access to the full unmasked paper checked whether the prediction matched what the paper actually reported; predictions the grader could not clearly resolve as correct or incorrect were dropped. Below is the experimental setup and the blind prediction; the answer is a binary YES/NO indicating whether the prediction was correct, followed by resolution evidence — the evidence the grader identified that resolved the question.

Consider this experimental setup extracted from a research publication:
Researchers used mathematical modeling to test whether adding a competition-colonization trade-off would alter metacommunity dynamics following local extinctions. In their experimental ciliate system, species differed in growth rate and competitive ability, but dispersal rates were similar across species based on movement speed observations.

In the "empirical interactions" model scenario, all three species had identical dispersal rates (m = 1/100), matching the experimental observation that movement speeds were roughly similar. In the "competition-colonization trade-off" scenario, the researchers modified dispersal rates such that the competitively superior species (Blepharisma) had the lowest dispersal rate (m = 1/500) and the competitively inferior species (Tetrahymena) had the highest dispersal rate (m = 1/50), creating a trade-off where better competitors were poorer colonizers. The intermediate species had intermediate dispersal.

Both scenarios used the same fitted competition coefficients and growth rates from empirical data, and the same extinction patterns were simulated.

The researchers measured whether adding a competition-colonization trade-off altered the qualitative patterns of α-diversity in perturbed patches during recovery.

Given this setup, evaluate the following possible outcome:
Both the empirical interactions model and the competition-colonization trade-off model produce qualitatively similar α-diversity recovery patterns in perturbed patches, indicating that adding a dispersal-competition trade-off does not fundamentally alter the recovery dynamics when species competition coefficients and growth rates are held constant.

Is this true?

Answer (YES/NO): YES